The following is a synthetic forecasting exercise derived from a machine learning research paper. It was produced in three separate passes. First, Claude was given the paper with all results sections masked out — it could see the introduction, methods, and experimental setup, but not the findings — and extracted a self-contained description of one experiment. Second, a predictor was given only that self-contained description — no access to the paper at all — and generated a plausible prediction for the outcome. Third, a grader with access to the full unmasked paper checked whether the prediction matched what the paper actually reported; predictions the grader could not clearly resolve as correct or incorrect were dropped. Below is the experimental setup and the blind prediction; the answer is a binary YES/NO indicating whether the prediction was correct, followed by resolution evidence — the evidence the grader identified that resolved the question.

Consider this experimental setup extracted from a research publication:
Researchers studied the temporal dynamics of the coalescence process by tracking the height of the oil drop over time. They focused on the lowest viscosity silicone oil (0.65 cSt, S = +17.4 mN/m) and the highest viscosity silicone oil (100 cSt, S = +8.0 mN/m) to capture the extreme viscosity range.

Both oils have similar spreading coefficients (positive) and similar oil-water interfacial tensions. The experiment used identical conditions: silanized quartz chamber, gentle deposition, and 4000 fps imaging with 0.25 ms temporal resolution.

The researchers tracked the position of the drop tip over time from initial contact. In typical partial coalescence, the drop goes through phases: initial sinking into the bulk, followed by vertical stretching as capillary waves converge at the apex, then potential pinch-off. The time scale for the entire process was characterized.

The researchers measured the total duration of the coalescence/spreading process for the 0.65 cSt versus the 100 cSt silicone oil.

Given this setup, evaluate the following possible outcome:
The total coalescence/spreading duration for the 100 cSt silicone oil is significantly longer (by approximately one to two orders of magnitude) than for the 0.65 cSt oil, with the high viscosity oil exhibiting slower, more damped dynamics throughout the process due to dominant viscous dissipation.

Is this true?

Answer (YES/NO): NO